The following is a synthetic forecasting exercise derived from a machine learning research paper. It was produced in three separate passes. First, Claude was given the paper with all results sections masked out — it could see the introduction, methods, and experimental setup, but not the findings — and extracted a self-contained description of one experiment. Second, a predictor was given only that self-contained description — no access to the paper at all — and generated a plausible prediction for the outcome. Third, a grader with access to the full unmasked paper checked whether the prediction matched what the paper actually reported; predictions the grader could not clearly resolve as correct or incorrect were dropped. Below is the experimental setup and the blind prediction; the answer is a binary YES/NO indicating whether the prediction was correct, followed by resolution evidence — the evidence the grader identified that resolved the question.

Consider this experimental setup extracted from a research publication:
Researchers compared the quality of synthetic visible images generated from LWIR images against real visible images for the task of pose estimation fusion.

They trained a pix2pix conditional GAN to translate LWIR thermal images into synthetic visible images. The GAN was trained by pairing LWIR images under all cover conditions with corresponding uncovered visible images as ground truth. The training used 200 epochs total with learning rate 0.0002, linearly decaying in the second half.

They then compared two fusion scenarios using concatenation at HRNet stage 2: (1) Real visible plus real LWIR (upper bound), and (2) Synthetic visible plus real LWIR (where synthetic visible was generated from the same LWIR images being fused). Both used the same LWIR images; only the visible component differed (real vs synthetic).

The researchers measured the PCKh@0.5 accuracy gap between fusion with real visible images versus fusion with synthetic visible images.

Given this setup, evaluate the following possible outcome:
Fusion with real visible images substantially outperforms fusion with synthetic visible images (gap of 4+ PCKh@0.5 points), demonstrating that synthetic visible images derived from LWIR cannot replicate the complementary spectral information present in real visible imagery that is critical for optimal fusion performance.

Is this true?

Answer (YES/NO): YES